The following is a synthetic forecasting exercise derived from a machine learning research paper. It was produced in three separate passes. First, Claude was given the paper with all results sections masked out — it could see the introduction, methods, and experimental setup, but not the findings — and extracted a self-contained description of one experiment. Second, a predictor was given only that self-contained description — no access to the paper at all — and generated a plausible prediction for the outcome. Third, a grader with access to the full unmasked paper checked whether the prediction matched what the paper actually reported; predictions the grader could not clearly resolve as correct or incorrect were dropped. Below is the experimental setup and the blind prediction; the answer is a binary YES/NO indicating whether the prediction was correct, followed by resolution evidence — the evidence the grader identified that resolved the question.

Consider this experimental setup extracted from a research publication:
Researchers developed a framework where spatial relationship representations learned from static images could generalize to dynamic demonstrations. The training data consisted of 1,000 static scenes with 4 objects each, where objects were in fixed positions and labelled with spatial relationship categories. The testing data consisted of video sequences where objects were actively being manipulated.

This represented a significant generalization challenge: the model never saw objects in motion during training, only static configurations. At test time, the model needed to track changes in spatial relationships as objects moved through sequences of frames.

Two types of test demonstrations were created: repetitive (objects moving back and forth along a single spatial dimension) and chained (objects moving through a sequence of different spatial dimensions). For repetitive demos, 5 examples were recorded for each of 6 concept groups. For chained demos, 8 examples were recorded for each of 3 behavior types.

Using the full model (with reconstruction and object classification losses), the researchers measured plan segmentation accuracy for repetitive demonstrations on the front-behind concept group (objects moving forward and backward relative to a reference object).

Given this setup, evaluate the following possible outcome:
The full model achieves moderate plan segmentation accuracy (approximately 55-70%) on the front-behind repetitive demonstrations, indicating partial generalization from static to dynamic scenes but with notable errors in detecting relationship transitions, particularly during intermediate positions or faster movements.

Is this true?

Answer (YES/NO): NO